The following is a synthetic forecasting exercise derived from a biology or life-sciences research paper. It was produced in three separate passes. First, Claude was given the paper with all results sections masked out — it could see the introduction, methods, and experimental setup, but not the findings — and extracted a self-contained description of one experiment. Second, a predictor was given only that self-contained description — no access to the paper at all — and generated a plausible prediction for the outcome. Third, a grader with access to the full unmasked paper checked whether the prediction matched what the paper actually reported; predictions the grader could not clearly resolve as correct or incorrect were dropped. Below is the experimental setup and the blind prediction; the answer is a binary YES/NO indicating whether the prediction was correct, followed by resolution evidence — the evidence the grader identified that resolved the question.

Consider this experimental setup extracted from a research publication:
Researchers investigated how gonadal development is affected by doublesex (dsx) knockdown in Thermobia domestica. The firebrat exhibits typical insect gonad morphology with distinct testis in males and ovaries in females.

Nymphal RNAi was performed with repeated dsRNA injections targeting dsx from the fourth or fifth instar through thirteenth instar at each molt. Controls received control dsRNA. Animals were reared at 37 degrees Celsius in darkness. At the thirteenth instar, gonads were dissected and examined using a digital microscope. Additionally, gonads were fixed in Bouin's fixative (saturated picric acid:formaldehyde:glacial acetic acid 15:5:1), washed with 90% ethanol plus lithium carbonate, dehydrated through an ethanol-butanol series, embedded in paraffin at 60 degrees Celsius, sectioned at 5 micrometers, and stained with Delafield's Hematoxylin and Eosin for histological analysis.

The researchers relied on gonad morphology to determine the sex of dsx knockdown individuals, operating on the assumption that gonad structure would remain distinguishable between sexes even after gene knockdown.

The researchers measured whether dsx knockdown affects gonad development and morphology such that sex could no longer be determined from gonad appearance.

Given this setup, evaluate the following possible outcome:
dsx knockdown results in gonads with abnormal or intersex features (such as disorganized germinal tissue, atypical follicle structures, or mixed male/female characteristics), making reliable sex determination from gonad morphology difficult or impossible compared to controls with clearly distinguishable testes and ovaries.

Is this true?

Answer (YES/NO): NO